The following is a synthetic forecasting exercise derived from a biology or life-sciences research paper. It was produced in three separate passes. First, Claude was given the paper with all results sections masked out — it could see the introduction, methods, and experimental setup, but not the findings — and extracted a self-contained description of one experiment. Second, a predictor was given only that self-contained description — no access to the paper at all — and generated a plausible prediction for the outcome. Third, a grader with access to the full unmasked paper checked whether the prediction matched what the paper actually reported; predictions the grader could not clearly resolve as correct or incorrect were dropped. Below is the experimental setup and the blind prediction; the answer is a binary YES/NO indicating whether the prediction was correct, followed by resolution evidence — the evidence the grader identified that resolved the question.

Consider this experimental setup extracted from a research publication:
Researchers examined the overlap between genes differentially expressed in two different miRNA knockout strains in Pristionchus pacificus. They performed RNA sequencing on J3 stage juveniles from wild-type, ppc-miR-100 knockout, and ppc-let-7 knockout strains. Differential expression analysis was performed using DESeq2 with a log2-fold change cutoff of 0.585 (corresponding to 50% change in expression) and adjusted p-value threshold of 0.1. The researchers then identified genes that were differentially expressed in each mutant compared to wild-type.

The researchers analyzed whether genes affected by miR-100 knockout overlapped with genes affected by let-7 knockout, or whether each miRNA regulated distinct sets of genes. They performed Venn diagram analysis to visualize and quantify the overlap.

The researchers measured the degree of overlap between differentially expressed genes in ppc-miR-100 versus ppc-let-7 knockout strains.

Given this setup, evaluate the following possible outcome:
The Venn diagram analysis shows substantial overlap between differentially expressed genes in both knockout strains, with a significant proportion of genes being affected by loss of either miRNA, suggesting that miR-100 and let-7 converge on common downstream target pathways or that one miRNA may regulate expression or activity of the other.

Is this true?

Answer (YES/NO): NO